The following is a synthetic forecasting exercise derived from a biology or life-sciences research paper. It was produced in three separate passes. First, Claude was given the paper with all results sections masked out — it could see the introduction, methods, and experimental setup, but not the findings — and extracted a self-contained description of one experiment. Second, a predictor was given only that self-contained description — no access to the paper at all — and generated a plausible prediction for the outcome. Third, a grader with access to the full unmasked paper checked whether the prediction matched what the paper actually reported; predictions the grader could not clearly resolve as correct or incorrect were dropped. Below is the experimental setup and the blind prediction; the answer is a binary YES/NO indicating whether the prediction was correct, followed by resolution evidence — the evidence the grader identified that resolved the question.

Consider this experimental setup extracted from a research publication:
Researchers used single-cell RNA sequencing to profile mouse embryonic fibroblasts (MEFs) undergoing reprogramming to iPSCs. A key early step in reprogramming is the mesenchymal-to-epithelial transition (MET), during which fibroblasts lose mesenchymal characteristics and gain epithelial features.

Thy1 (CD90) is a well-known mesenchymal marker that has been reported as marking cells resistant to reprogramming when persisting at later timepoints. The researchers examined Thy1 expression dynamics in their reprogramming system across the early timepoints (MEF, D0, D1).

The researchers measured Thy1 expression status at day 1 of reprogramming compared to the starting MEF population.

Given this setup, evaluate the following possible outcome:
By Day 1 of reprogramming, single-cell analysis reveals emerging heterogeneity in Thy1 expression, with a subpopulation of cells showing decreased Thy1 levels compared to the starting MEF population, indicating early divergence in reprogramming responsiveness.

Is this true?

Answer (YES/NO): NO